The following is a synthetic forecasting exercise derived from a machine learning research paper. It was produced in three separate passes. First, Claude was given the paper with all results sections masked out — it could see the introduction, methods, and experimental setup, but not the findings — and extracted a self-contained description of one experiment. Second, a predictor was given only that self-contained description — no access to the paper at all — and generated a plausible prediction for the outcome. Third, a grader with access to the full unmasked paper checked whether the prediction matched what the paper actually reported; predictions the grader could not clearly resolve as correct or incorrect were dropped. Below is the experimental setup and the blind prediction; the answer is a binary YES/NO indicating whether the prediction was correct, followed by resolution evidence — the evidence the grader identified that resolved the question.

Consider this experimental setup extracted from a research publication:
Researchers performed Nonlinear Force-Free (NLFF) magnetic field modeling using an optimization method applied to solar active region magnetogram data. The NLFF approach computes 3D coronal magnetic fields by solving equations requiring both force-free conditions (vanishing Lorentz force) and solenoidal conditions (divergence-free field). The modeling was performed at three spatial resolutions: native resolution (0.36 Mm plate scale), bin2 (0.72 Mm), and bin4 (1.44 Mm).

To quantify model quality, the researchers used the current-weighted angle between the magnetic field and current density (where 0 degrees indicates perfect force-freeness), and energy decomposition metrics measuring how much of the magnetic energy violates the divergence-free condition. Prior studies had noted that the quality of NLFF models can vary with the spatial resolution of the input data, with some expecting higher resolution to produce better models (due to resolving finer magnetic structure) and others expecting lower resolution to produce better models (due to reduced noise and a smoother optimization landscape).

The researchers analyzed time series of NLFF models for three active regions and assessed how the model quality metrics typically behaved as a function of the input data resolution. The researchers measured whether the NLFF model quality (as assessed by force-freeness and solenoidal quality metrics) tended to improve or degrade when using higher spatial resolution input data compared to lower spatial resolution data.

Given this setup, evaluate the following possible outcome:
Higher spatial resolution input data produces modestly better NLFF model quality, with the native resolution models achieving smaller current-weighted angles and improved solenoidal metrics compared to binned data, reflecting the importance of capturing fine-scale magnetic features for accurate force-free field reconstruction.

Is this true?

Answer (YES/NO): NO